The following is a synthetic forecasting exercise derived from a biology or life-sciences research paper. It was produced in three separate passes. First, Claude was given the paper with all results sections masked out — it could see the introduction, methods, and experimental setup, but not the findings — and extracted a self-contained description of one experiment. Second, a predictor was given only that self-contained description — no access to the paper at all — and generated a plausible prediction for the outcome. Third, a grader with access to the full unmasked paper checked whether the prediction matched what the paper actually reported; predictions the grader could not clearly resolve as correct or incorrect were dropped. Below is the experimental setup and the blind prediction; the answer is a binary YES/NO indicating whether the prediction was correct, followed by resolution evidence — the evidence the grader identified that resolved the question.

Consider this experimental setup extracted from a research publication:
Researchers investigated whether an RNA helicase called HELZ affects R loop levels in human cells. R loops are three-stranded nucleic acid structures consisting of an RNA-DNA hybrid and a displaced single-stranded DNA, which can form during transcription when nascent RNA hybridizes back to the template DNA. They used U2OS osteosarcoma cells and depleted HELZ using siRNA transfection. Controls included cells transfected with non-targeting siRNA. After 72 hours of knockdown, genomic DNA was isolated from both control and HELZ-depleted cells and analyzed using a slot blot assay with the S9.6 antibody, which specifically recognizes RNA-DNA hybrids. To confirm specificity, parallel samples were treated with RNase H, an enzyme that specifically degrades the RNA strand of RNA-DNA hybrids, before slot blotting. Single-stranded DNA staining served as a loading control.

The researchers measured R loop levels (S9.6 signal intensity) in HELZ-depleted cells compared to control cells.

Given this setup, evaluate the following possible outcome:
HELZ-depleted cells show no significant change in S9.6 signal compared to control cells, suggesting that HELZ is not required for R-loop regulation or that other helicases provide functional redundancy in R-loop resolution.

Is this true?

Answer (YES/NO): NO